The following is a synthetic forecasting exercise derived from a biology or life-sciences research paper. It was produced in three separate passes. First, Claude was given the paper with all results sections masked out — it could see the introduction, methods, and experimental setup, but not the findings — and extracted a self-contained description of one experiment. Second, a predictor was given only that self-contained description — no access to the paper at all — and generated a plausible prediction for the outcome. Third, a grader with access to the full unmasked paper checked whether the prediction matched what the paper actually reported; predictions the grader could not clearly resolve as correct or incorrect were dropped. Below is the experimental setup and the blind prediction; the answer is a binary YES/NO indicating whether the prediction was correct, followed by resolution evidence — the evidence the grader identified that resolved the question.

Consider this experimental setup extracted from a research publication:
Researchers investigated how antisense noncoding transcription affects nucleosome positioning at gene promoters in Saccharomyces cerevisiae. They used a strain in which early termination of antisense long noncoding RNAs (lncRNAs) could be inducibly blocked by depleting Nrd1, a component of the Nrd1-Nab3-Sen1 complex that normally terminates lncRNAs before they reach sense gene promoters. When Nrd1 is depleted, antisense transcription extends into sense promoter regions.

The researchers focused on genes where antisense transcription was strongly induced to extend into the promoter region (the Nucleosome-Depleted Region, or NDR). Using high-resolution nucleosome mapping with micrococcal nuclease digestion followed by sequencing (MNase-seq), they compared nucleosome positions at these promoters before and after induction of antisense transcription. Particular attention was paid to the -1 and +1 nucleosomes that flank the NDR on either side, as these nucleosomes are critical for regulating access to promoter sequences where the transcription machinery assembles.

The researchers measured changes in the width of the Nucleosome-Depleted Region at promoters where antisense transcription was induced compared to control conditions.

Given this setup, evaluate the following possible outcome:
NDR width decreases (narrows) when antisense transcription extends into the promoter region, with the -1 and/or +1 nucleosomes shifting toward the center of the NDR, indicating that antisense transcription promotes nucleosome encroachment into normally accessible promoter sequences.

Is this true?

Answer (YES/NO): YES